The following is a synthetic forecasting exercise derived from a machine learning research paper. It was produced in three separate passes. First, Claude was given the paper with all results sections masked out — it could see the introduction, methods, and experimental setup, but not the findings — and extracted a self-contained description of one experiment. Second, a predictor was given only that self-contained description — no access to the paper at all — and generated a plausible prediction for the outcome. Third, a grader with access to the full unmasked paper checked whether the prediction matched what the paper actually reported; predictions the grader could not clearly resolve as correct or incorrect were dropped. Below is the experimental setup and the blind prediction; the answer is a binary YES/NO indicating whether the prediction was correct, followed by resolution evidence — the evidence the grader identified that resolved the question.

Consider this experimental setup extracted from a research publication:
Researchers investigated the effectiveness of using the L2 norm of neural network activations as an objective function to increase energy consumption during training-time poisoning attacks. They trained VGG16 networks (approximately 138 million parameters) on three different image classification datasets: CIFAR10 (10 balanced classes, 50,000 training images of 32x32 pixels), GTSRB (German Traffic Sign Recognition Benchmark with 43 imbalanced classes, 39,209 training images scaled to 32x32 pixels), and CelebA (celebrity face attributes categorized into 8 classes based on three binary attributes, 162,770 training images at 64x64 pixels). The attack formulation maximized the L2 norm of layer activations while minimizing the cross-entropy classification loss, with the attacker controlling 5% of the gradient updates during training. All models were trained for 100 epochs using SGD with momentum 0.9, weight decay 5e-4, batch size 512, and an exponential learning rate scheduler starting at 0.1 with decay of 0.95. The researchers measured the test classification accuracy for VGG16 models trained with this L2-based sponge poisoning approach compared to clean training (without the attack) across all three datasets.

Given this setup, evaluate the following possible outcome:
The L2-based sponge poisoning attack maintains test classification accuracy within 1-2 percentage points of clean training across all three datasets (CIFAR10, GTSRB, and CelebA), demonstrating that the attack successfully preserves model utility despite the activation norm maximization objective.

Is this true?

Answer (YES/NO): NO